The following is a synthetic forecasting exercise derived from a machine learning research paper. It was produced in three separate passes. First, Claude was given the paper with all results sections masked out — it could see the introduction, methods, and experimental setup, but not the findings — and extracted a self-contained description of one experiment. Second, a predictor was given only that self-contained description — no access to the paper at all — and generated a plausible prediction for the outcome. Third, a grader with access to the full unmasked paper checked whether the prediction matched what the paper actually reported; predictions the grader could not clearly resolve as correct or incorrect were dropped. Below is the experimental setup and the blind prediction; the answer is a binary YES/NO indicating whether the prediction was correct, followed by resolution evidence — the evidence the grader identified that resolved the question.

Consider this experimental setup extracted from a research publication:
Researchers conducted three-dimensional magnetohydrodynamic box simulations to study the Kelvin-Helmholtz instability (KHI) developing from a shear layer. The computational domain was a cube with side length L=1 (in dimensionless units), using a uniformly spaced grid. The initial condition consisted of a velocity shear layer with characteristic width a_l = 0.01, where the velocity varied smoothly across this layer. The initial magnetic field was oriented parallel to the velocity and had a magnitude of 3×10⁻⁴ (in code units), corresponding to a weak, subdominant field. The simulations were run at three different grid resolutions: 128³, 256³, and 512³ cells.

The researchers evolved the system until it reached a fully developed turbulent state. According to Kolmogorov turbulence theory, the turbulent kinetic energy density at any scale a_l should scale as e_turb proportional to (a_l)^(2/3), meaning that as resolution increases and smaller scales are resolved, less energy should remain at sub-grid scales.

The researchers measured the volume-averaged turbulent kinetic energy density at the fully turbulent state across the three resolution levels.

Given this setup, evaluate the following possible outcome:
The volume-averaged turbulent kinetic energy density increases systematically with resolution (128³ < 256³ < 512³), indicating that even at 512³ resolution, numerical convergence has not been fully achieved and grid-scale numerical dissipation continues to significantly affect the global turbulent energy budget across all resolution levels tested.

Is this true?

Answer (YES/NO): NO